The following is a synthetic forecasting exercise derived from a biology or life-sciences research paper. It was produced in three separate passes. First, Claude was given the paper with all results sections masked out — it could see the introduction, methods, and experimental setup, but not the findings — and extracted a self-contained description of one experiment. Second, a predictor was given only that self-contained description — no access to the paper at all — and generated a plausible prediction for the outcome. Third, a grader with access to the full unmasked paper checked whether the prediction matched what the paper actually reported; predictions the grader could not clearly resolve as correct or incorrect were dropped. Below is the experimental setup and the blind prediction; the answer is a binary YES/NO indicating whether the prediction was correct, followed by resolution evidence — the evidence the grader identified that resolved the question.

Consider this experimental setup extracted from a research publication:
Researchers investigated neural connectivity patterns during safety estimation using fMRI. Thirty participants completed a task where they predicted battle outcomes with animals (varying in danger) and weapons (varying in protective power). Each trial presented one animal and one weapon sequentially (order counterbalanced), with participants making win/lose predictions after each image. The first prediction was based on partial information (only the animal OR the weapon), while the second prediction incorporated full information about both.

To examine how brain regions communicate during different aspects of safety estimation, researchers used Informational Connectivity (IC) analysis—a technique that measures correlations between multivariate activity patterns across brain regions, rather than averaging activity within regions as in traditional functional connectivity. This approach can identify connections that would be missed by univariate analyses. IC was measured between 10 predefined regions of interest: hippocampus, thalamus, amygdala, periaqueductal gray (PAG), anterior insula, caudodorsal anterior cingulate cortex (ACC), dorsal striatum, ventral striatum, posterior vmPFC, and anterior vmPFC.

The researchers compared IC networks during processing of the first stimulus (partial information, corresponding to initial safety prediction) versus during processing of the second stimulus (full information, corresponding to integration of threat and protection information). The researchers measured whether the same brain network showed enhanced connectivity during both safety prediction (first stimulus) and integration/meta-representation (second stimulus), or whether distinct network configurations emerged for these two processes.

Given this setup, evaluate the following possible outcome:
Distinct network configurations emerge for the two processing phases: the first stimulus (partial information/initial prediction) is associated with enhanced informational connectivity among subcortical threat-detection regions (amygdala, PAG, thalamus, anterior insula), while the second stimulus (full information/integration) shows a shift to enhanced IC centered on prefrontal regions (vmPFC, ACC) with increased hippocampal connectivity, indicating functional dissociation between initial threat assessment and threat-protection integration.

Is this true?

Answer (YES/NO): NO